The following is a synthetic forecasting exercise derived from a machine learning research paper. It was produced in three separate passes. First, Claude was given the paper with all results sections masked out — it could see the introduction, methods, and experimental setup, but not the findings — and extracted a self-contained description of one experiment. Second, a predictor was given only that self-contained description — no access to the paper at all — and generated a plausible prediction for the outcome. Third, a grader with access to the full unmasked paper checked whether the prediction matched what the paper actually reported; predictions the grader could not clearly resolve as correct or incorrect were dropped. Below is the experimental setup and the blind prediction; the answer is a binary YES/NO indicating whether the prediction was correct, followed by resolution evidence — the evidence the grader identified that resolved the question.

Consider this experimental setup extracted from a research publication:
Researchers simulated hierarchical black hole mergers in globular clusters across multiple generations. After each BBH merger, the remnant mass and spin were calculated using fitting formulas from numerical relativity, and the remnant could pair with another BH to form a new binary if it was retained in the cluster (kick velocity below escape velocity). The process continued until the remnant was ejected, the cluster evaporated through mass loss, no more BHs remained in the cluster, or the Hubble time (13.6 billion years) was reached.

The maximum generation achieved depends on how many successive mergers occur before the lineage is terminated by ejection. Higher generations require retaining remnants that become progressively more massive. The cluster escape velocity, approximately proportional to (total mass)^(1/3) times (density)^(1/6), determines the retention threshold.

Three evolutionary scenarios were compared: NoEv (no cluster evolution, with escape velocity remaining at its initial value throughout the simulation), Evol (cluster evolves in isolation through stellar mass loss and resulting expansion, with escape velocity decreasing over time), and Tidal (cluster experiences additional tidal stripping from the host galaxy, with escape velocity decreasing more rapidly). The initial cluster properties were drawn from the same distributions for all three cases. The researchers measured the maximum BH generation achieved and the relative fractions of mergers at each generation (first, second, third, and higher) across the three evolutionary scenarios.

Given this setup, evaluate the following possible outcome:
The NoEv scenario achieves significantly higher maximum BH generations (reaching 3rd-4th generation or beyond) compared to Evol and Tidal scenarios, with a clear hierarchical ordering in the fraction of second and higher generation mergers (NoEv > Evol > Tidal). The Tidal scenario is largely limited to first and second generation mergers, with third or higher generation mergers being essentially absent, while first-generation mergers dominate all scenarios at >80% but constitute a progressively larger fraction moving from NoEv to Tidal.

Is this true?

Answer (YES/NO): NO